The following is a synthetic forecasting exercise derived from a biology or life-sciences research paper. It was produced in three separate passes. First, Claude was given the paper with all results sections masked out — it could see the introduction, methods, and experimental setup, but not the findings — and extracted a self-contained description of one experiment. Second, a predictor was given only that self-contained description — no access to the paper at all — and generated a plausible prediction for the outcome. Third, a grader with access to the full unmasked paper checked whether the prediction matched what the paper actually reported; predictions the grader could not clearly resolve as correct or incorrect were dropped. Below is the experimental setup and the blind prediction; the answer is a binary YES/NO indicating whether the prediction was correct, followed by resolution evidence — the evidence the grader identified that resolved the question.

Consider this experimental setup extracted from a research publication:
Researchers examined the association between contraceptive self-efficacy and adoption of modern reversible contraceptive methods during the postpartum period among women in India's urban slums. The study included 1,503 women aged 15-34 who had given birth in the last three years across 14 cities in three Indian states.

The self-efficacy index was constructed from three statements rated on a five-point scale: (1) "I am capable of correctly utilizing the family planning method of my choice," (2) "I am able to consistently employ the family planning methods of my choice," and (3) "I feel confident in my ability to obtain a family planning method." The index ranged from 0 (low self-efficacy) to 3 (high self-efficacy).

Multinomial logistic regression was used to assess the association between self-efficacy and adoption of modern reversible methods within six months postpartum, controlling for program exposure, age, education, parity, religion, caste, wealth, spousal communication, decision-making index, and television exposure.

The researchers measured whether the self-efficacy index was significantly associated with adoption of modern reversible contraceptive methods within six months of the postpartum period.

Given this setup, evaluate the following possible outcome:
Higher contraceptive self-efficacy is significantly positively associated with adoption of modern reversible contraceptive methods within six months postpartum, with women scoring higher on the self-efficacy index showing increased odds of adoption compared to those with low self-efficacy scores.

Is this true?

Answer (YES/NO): YES